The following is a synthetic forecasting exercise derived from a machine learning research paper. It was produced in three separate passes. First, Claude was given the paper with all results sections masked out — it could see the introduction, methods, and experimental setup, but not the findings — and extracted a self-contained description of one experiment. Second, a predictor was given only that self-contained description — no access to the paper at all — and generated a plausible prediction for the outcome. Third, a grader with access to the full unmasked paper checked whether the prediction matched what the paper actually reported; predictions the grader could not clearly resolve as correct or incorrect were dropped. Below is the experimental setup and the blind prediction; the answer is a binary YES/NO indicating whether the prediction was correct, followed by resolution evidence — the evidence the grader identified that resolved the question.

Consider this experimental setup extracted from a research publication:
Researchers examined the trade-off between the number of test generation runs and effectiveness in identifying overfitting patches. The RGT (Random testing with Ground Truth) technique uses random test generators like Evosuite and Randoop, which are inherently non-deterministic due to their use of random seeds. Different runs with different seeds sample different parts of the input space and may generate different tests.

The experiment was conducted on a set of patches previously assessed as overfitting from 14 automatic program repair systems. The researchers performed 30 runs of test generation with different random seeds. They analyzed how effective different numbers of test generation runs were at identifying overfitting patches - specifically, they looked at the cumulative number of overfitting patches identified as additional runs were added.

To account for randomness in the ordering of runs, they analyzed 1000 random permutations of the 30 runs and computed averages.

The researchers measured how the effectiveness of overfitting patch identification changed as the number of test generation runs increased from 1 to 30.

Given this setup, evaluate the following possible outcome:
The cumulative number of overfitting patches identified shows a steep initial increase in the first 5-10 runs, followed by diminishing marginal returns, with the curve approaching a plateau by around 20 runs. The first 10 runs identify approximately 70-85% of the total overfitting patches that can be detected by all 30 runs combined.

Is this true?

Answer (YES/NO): NO